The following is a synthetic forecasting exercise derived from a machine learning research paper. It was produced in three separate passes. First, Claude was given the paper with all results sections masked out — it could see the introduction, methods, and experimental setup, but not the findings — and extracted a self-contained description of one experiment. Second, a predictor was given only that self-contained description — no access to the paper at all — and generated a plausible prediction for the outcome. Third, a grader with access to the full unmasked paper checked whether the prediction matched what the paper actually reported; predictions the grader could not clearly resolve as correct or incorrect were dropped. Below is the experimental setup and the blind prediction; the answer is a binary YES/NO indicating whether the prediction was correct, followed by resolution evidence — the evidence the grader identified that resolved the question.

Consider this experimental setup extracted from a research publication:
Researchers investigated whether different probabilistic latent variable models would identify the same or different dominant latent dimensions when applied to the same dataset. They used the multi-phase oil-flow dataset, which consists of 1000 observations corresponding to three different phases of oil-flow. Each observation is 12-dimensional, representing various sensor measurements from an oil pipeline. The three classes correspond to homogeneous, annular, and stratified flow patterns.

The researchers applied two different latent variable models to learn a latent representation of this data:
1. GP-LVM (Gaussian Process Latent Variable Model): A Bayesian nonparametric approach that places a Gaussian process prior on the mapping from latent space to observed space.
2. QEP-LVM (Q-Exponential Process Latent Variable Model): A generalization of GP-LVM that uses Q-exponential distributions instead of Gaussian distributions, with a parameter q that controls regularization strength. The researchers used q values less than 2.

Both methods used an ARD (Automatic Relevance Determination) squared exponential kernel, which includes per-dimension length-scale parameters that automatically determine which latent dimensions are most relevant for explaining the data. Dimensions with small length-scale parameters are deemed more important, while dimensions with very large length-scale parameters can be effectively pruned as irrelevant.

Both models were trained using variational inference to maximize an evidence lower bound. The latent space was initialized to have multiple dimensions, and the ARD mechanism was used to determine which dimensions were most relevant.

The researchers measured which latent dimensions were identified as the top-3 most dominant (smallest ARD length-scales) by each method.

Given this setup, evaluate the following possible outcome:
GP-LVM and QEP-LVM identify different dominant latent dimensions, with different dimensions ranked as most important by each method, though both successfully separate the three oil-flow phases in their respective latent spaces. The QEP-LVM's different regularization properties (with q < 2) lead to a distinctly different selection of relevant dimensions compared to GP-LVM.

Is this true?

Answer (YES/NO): NO